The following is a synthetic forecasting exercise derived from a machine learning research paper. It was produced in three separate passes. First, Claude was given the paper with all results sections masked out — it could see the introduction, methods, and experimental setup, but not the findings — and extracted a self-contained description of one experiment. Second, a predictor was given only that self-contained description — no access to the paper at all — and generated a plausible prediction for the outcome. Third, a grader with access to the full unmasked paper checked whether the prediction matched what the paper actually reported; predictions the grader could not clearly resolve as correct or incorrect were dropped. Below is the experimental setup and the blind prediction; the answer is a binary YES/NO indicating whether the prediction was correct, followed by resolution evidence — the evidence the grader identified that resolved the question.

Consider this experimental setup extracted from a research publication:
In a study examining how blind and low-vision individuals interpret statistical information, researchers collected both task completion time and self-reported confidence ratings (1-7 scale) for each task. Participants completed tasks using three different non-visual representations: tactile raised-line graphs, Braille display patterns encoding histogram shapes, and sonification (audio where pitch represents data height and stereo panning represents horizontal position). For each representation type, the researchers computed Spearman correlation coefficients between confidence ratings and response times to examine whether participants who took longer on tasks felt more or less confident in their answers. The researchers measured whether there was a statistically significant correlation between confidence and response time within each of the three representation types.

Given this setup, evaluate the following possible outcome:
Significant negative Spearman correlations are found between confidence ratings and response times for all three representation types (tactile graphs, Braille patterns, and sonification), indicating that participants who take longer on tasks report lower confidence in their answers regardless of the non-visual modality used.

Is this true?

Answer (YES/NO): NO